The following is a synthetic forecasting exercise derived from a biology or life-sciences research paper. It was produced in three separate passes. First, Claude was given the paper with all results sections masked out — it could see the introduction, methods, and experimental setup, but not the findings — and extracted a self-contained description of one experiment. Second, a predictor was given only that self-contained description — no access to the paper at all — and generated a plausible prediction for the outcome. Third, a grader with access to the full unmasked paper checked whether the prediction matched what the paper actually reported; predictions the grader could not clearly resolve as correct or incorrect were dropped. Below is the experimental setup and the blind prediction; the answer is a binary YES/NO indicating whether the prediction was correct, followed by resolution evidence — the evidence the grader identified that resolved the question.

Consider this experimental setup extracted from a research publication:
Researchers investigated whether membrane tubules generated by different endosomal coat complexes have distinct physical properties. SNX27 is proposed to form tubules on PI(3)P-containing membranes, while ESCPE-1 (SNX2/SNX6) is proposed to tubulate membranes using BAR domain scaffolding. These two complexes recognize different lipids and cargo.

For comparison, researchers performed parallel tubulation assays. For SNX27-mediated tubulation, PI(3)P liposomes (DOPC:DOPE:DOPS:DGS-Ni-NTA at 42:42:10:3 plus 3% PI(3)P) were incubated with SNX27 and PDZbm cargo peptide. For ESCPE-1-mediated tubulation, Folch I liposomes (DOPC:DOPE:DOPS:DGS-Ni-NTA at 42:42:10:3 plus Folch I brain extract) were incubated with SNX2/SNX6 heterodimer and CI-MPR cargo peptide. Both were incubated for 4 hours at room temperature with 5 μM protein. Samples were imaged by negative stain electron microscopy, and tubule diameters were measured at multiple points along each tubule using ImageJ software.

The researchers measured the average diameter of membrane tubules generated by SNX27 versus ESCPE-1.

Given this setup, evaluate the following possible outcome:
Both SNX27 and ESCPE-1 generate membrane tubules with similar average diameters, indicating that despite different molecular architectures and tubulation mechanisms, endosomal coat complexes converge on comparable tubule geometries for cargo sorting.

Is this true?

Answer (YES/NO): NO